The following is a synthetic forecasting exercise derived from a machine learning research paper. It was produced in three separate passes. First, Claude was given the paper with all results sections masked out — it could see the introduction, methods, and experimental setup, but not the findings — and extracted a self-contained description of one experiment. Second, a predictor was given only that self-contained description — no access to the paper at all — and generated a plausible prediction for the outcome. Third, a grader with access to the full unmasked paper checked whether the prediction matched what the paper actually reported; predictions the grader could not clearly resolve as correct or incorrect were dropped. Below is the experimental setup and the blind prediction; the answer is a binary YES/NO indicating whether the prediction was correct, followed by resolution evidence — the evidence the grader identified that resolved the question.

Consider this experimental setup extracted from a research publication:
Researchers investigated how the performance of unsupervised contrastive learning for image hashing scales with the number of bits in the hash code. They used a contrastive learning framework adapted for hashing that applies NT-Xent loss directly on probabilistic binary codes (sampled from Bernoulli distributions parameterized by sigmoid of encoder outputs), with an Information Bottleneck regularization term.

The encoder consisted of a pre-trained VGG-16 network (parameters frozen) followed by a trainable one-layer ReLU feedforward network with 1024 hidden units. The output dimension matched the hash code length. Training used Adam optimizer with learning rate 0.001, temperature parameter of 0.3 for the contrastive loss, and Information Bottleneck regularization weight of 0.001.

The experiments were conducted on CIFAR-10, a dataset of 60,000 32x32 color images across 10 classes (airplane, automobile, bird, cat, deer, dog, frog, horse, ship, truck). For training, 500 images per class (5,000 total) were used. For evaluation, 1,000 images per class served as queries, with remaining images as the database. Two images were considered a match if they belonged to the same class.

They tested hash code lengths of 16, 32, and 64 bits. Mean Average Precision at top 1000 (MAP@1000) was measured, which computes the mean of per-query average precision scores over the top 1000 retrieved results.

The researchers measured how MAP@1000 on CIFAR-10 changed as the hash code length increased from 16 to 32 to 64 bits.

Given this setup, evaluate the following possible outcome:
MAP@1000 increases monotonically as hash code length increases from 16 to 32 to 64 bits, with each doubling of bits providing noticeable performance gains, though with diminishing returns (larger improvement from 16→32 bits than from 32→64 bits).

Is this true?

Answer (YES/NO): YES